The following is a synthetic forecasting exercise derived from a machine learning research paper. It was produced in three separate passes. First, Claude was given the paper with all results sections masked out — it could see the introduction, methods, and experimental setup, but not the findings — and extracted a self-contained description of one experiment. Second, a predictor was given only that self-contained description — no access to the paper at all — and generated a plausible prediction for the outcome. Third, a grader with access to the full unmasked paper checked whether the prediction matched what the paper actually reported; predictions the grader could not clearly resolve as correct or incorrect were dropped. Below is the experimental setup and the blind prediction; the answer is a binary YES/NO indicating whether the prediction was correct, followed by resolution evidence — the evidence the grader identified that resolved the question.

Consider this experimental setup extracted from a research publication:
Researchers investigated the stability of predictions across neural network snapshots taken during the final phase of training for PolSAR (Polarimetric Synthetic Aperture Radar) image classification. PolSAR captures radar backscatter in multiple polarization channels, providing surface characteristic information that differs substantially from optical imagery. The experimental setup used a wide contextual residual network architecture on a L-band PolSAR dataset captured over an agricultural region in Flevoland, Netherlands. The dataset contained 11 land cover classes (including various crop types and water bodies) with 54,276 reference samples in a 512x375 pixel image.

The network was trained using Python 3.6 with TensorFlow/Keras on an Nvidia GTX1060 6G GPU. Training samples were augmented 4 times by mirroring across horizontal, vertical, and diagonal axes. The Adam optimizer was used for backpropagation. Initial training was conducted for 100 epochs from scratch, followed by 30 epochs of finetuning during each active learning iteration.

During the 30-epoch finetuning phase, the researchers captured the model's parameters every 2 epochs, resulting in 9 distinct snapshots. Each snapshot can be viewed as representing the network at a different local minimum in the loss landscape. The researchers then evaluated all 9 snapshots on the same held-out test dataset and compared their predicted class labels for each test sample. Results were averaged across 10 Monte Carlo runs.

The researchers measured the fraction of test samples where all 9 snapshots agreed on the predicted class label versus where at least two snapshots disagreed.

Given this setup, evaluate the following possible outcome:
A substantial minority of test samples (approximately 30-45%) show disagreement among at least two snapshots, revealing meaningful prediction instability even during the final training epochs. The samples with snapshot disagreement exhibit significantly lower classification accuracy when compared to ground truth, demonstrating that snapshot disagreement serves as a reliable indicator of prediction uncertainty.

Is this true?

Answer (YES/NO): NO